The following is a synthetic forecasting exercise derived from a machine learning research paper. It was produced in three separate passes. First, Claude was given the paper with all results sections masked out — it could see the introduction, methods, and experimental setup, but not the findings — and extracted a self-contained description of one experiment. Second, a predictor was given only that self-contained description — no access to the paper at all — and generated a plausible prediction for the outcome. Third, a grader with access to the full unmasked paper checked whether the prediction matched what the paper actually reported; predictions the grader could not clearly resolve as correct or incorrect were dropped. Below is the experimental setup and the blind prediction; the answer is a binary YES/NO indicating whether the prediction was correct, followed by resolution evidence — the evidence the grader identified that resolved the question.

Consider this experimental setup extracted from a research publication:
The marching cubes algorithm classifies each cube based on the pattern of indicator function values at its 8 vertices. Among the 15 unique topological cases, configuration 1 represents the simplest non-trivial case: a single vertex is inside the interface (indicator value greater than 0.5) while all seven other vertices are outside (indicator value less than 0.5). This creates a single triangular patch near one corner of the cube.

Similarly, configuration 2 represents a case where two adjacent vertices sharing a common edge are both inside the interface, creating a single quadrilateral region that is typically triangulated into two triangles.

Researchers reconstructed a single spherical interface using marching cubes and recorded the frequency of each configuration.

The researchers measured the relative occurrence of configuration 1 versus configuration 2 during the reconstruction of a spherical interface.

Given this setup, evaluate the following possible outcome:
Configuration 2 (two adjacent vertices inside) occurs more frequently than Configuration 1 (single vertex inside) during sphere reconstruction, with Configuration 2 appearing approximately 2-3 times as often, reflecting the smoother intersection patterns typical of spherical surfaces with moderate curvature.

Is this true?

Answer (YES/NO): NO